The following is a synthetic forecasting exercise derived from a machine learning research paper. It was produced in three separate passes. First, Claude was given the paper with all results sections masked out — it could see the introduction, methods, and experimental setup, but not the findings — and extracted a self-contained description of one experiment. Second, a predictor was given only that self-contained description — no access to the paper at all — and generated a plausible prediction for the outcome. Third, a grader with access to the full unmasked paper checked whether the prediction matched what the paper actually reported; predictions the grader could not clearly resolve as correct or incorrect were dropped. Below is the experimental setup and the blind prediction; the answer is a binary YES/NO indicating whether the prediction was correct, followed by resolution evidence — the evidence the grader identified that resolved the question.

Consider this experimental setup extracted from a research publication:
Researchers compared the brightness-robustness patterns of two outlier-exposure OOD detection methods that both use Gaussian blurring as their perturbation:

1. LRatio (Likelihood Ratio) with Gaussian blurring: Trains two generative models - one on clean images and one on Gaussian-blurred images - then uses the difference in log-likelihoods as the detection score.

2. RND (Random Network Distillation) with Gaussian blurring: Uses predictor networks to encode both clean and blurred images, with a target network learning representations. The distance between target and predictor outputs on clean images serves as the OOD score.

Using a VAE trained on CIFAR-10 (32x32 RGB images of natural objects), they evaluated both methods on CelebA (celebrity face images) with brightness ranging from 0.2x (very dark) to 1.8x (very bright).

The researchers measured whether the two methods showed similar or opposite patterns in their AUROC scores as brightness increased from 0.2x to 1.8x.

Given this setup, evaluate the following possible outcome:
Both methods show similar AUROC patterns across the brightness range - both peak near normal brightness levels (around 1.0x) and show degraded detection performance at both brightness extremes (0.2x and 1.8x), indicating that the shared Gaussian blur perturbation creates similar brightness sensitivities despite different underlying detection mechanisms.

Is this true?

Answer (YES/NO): NO